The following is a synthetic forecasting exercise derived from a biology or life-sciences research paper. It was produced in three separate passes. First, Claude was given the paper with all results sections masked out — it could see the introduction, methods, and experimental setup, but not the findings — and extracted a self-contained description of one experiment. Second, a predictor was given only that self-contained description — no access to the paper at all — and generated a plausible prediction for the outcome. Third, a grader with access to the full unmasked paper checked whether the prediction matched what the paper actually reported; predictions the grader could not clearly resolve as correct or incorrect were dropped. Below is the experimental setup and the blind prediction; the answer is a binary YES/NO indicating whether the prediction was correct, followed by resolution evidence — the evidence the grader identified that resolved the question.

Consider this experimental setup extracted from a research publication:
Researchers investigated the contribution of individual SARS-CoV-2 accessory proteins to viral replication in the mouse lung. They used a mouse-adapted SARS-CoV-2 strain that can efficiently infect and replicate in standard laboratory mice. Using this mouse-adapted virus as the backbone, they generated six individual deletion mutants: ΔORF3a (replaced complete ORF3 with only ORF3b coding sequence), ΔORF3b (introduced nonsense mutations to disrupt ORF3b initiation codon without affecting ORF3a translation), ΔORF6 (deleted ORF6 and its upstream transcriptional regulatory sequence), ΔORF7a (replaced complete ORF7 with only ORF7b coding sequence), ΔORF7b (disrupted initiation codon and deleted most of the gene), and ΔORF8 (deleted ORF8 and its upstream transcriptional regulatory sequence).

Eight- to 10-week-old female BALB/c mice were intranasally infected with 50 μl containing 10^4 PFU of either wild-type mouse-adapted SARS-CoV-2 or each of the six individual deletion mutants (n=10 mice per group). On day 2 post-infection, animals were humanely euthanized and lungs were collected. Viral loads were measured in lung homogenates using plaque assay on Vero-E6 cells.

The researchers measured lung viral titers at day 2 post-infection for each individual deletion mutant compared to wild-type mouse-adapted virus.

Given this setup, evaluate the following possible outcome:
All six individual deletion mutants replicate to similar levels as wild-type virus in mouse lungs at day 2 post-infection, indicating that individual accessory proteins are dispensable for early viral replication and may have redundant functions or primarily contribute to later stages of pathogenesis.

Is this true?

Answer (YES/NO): NO